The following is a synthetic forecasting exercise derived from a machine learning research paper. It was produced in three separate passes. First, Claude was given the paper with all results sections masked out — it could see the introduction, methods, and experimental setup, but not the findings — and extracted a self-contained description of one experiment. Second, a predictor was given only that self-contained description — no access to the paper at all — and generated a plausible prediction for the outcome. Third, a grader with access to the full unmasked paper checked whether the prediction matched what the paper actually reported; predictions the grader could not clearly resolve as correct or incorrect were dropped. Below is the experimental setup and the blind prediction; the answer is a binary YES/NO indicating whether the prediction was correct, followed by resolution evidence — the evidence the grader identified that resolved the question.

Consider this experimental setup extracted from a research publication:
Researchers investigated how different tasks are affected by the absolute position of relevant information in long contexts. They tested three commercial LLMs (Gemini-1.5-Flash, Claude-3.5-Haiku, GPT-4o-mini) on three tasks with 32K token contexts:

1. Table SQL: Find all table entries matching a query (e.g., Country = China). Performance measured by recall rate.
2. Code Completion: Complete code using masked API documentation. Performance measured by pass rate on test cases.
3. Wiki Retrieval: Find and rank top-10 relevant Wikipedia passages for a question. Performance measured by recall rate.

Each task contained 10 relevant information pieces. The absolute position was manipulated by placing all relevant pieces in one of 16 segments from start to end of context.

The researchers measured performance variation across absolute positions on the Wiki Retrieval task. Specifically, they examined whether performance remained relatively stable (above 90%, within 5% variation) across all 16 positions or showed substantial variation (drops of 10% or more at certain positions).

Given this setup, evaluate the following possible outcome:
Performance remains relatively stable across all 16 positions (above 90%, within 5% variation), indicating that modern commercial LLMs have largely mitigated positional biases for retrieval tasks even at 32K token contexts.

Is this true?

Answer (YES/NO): NO